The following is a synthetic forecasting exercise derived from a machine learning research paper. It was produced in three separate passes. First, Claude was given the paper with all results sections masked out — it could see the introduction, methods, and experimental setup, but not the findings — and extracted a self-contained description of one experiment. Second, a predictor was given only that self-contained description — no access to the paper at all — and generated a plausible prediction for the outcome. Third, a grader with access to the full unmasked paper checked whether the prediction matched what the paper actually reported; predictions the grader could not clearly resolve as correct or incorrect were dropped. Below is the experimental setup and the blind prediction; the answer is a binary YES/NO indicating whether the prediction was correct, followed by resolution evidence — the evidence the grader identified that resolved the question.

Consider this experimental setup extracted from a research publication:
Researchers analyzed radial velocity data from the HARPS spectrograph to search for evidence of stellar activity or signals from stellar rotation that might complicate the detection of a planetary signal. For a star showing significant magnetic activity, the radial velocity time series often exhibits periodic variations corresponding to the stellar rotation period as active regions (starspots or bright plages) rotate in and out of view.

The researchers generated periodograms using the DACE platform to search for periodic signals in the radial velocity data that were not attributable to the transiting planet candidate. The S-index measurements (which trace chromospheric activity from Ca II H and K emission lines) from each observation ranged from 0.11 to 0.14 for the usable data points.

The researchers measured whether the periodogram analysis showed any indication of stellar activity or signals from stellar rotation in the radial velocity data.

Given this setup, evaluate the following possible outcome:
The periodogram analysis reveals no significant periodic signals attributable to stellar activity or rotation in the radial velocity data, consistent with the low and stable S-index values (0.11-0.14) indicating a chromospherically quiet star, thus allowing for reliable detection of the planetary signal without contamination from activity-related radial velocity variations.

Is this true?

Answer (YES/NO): YES